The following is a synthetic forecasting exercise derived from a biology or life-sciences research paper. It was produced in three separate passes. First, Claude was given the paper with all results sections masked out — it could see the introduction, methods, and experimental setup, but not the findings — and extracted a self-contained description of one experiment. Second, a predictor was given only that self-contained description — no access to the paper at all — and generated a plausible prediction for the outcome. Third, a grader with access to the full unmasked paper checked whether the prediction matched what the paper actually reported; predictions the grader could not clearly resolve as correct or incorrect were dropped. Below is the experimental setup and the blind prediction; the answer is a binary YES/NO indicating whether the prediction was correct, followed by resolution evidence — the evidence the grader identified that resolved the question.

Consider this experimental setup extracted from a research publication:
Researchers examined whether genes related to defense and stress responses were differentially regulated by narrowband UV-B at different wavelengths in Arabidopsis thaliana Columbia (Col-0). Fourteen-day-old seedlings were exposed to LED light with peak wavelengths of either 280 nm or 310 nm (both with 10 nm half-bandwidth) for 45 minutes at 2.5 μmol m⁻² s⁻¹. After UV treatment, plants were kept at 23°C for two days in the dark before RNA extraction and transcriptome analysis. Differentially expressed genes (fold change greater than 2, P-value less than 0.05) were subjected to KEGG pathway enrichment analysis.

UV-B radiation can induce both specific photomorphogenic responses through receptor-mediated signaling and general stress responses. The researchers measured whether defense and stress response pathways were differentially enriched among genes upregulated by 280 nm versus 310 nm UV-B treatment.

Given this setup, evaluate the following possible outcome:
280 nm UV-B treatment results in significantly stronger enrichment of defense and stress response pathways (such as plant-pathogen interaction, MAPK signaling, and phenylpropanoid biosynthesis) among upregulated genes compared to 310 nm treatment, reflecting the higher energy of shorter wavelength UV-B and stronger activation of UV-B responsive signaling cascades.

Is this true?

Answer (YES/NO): YES